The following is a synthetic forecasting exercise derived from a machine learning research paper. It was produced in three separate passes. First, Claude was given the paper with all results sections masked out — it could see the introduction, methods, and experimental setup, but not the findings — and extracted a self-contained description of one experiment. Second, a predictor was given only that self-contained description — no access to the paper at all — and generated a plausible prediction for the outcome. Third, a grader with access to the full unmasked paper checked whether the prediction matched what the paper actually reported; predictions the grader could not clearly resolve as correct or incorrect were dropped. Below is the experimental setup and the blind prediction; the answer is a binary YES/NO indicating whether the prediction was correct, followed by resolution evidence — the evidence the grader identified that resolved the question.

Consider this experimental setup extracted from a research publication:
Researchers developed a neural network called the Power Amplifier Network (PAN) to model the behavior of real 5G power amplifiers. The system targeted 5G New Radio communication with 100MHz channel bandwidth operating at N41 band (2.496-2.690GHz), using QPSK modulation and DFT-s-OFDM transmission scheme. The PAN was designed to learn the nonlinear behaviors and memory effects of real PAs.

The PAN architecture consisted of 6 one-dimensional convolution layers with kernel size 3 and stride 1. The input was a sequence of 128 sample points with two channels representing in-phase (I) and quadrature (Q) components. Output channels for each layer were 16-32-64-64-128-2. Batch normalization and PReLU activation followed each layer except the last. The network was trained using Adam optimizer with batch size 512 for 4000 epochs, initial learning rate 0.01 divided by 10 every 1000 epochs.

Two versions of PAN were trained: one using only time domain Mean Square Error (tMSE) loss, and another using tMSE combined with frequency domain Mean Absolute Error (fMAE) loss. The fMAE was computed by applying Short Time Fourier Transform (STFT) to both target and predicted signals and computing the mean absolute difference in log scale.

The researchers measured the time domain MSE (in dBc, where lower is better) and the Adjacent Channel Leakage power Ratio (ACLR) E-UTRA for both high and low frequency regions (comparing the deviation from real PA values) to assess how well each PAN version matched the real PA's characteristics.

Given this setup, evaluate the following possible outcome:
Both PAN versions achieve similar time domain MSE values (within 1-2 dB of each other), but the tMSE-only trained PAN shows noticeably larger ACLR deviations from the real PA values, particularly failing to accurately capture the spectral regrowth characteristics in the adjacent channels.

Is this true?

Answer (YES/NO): NO